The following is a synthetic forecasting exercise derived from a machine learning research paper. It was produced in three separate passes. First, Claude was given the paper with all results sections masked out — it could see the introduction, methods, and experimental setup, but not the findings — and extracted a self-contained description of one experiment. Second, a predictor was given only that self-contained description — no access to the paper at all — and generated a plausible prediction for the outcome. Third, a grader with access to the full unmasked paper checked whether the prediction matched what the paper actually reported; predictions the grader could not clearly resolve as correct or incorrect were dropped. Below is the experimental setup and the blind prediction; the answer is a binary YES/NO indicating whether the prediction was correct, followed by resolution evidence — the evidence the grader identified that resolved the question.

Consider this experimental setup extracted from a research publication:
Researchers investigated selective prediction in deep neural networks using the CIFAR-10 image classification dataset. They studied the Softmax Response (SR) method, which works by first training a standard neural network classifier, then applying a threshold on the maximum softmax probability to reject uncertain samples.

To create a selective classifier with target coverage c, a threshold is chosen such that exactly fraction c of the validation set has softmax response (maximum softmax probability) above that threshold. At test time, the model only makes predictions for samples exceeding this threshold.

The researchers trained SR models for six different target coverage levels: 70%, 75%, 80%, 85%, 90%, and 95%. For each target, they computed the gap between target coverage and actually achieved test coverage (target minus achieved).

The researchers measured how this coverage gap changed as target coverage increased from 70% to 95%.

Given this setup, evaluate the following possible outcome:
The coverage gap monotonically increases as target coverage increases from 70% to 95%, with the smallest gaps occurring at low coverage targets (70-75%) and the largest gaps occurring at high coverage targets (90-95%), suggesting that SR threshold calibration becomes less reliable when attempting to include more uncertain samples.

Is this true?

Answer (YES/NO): NO